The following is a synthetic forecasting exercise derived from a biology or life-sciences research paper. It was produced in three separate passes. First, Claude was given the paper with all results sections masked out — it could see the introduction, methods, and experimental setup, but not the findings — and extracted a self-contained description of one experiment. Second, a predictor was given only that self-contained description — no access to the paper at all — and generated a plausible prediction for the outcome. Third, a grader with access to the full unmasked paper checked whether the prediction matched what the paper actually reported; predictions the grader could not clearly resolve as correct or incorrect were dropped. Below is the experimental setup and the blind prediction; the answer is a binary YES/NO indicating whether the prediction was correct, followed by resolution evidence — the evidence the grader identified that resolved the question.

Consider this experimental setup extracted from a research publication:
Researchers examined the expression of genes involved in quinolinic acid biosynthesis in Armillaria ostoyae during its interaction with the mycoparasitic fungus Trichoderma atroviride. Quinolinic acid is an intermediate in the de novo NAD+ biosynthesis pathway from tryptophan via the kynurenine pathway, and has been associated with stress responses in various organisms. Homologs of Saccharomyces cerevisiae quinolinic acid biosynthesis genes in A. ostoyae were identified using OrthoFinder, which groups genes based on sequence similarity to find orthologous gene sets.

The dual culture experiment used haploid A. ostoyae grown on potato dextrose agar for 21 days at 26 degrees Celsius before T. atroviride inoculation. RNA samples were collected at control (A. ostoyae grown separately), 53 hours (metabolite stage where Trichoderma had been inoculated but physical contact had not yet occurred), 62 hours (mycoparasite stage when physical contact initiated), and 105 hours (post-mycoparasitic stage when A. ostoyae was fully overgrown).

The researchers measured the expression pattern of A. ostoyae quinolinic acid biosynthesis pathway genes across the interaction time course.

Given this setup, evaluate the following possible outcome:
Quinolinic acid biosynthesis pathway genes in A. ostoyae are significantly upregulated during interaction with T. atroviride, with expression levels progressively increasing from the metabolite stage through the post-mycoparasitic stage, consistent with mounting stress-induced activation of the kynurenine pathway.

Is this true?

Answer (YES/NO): NO